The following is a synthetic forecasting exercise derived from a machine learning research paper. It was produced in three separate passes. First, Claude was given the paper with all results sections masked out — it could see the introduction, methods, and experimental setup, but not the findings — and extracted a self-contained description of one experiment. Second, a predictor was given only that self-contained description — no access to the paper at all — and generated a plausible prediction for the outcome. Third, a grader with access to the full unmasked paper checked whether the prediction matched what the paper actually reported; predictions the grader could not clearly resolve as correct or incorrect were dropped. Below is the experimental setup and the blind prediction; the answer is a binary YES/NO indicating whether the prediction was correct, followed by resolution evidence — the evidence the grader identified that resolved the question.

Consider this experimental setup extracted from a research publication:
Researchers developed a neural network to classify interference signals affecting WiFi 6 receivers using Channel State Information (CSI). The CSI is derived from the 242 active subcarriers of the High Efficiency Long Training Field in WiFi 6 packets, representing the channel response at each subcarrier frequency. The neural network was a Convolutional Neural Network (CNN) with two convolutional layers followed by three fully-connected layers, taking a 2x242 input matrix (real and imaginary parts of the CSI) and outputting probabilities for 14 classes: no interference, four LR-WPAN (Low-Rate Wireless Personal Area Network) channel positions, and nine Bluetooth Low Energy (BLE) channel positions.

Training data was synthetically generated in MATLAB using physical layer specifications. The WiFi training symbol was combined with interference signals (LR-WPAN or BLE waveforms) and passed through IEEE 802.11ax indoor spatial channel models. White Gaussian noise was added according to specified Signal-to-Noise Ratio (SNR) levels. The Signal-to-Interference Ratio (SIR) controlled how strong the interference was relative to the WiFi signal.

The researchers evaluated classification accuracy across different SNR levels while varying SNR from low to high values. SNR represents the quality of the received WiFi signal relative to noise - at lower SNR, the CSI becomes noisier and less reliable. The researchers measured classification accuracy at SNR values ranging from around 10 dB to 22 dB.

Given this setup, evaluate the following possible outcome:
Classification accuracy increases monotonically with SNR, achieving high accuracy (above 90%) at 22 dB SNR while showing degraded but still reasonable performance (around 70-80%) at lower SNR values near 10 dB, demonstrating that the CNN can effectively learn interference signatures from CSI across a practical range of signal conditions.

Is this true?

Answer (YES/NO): NO